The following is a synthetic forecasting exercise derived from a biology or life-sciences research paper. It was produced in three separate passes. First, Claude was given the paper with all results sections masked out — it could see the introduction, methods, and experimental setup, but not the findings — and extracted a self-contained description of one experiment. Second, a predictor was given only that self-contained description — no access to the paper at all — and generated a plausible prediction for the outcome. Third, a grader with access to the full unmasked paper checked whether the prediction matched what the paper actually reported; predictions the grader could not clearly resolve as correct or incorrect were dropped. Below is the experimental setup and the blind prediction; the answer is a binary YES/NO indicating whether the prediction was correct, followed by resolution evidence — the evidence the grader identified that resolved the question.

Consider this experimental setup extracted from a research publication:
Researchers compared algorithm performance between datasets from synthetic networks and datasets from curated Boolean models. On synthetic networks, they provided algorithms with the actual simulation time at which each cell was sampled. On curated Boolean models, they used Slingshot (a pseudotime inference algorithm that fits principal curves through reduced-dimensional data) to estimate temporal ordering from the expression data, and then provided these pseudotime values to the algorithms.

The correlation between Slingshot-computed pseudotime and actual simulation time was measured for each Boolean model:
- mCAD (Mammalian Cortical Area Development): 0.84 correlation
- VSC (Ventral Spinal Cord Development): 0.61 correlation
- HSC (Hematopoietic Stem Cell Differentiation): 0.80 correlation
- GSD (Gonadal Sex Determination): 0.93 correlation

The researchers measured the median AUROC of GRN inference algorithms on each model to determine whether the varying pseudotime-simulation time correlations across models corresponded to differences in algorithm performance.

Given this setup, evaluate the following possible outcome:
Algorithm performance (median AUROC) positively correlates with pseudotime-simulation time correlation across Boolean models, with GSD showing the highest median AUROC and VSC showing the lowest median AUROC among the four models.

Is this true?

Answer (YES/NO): NO